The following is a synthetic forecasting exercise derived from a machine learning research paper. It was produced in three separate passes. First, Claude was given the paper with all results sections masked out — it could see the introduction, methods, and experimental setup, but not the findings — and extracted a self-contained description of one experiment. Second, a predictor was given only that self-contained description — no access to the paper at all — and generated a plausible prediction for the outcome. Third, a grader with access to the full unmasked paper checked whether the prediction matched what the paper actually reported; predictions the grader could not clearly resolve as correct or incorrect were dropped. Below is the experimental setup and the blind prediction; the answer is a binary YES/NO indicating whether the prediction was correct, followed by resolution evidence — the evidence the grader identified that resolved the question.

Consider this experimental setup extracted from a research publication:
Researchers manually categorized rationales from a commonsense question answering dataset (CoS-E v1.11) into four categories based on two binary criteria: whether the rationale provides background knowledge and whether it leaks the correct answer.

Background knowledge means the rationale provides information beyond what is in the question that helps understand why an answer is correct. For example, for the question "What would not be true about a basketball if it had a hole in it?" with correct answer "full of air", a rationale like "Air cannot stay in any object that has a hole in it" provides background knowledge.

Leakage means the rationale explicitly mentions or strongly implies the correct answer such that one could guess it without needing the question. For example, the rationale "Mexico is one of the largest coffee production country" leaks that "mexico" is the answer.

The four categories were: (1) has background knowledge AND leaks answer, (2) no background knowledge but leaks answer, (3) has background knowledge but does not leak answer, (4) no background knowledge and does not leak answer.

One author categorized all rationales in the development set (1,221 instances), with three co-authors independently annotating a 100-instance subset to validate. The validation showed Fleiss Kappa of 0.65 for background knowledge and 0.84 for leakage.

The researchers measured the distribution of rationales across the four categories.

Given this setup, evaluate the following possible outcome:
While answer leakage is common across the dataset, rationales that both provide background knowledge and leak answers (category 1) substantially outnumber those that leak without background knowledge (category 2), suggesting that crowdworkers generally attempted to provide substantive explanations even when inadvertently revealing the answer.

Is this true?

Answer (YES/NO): NO